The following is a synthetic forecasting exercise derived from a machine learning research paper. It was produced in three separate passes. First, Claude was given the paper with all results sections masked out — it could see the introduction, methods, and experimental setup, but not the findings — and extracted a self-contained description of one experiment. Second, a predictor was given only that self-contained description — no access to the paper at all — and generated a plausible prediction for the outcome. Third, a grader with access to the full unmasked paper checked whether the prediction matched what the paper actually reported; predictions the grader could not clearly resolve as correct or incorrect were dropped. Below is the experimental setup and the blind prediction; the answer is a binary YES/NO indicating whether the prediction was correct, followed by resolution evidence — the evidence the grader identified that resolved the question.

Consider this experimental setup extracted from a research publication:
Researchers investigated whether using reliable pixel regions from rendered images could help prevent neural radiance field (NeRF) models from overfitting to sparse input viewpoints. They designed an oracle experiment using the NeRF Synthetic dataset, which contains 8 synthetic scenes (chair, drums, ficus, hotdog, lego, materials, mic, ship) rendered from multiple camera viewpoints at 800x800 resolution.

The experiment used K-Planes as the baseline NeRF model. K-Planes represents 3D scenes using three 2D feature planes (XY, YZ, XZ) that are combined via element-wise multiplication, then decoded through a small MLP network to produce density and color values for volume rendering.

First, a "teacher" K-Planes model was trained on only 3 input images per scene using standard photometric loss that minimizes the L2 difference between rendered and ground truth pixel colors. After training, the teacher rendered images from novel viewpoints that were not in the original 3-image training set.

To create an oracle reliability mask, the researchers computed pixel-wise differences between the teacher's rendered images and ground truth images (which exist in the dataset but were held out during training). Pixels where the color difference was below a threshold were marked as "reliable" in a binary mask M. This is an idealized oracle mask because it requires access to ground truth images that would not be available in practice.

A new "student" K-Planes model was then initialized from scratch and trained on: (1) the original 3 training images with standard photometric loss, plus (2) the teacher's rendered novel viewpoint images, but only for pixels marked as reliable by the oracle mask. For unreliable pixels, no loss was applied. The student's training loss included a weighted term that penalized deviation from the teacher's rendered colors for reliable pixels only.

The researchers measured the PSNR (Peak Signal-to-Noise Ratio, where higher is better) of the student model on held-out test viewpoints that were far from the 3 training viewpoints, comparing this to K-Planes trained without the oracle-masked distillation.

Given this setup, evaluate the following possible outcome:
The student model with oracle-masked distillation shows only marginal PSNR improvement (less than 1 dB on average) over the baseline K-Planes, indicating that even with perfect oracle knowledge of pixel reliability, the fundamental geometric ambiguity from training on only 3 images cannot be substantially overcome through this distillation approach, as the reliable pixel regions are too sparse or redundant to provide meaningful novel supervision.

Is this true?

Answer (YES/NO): NO